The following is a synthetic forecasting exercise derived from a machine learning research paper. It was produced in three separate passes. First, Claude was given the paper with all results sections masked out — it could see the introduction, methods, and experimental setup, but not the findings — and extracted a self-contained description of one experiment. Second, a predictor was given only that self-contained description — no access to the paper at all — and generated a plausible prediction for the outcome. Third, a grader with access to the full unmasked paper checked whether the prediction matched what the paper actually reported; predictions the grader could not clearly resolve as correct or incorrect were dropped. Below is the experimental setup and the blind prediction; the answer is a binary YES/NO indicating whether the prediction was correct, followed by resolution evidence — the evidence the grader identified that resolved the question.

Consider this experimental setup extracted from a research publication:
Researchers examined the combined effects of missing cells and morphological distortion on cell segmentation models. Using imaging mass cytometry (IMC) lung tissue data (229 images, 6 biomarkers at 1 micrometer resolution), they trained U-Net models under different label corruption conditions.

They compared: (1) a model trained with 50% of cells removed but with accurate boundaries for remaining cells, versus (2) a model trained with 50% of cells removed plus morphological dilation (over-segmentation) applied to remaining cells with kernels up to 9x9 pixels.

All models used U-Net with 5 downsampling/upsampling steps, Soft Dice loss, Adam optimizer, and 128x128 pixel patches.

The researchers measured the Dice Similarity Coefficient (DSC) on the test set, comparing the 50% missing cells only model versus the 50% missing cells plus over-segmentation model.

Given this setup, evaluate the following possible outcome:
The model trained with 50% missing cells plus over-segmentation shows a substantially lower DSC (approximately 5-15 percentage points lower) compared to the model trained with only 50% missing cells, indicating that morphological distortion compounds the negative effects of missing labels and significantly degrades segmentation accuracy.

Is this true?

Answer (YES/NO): YES